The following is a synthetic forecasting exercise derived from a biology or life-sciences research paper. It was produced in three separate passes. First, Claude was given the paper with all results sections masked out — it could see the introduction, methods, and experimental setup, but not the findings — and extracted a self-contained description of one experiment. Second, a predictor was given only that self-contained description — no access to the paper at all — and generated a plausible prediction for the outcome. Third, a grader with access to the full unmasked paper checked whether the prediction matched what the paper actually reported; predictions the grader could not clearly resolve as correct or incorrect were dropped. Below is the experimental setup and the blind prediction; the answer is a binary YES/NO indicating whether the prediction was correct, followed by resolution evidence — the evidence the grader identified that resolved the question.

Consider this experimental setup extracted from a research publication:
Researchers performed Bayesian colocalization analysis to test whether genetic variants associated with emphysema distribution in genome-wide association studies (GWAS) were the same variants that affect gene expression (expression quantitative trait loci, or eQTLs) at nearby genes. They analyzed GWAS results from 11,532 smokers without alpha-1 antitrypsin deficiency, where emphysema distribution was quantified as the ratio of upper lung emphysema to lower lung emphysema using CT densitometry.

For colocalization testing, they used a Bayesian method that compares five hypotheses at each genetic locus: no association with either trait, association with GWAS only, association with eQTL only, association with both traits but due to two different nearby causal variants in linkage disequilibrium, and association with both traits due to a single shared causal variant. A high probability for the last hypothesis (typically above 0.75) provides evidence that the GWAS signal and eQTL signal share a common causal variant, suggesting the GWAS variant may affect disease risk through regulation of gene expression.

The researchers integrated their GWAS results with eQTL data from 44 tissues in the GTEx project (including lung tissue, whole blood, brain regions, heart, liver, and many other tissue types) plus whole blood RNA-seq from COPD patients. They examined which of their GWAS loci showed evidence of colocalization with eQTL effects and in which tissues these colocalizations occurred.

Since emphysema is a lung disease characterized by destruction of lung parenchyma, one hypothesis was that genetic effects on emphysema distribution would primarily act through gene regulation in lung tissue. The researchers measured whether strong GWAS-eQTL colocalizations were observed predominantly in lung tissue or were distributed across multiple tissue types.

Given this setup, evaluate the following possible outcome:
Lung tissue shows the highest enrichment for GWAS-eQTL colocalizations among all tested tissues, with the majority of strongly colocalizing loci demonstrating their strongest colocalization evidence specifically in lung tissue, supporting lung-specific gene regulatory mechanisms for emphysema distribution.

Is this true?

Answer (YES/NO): NO